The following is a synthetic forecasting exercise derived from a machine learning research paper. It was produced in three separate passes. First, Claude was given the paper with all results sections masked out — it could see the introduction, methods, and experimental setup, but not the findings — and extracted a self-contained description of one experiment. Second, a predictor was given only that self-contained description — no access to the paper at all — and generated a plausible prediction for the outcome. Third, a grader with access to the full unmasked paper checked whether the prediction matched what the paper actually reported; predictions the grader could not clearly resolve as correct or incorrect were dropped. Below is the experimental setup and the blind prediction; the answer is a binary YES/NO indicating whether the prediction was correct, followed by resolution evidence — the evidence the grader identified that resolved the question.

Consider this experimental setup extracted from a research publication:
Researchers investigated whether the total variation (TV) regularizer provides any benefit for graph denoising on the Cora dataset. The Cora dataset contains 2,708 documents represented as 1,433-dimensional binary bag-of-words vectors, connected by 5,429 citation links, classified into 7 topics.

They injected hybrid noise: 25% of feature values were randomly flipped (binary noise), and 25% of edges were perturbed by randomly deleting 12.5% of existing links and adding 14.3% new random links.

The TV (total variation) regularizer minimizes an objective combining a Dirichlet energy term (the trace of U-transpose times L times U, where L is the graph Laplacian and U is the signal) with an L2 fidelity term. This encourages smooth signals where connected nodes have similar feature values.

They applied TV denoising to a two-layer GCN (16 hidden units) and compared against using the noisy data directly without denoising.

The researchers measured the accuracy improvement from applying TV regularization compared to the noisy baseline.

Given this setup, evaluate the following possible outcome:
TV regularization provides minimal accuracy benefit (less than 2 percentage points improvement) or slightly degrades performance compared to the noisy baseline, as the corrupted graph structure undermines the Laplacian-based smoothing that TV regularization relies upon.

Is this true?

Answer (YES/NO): YES